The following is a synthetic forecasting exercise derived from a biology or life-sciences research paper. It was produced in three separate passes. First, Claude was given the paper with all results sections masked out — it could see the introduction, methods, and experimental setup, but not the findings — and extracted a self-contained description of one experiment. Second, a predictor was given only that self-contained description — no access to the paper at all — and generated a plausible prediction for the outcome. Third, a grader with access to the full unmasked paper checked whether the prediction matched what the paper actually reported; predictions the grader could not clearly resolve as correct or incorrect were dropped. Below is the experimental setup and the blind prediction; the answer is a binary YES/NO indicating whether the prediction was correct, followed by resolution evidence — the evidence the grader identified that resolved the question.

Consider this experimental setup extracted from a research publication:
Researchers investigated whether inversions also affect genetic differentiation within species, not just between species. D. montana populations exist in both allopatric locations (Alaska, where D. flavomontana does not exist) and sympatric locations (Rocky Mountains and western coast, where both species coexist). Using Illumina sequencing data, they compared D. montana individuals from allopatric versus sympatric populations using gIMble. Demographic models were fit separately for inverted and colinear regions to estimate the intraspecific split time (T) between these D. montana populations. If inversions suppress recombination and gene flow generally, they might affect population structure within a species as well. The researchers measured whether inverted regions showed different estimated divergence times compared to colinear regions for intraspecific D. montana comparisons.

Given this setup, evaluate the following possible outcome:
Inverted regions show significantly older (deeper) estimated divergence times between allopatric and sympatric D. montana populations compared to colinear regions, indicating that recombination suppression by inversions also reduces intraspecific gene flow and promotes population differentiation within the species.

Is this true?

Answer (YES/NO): NO